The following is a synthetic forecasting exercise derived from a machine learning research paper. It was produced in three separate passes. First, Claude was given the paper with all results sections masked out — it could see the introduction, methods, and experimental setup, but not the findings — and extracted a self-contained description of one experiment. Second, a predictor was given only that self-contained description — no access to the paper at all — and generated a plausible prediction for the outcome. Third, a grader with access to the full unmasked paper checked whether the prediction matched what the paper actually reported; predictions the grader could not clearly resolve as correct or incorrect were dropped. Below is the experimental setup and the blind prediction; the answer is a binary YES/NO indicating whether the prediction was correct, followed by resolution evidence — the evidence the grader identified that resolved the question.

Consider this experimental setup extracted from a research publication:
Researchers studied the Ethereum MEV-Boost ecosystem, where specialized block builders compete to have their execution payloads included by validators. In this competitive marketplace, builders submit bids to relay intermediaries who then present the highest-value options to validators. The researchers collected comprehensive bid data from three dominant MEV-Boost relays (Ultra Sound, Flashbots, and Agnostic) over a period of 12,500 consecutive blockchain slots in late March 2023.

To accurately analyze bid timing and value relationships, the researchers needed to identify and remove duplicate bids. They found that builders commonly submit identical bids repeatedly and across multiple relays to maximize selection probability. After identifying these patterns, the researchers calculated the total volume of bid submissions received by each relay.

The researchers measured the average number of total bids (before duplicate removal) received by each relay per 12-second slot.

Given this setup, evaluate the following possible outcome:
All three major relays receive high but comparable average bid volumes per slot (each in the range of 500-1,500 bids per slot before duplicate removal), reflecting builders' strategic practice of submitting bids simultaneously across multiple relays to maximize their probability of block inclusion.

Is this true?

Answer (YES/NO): YES